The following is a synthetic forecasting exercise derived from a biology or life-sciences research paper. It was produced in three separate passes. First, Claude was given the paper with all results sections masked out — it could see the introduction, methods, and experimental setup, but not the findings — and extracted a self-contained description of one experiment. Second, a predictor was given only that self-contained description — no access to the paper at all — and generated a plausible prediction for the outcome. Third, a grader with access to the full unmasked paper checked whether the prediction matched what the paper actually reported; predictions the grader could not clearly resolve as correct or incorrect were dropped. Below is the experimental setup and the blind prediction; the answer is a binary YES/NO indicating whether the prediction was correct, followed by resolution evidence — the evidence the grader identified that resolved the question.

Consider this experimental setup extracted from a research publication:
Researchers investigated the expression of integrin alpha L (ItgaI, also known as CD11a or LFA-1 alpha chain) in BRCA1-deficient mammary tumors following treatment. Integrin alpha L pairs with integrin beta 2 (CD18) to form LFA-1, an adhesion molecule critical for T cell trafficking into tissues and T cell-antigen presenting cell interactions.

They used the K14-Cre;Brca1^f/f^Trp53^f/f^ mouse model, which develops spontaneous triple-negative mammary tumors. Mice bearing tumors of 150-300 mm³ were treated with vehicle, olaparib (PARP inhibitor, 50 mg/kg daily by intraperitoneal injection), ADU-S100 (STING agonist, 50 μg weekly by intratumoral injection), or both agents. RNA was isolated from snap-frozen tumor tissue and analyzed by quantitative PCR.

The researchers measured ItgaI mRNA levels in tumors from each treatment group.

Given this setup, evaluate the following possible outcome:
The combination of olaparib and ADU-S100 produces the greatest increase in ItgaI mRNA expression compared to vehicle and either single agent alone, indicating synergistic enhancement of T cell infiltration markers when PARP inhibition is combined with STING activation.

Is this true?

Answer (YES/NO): YES